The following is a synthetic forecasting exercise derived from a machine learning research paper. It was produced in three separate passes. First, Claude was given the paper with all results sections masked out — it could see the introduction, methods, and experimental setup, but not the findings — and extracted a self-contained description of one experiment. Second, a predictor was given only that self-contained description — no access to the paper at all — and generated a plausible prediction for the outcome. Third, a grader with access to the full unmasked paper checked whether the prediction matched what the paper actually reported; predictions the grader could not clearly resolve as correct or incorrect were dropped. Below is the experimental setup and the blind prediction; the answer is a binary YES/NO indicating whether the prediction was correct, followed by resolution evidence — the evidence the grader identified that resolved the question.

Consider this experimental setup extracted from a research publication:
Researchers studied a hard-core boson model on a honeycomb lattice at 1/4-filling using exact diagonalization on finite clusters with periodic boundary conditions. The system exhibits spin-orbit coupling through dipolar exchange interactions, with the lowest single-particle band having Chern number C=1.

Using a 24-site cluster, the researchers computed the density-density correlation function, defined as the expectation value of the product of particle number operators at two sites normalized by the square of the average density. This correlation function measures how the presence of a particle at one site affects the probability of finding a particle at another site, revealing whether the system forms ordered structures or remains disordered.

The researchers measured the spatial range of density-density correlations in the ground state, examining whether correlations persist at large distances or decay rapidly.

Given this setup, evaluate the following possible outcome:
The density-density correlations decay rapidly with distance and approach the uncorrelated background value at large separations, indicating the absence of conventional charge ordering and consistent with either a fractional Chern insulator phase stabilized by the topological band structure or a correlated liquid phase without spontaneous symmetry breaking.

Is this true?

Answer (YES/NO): YES